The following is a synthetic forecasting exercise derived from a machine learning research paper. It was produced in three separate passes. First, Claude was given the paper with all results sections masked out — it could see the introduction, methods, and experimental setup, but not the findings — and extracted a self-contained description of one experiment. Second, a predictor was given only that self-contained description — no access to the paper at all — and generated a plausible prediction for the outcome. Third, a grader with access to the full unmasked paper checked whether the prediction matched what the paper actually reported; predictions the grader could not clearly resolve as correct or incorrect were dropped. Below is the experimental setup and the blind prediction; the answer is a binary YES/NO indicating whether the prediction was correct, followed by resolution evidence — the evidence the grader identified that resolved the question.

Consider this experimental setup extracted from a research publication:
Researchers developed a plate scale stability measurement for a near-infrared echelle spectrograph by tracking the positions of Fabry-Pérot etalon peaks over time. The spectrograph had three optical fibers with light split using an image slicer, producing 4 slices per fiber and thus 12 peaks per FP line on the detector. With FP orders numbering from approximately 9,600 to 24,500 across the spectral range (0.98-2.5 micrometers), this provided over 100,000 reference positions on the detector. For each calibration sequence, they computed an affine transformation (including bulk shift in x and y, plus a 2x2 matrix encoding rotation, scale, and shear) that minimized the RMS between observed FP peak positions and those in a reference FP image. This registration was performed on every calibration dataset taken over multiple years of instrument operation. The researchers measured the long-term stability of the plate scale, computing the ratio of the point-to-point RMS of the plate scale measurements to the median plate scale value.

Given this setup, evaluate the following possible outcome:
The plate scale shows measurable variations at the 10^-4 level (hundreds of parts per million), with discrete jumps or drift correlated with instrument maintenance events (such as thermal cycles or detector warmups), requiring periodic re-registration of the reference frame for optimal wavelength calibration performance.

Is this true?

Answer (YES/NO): NO